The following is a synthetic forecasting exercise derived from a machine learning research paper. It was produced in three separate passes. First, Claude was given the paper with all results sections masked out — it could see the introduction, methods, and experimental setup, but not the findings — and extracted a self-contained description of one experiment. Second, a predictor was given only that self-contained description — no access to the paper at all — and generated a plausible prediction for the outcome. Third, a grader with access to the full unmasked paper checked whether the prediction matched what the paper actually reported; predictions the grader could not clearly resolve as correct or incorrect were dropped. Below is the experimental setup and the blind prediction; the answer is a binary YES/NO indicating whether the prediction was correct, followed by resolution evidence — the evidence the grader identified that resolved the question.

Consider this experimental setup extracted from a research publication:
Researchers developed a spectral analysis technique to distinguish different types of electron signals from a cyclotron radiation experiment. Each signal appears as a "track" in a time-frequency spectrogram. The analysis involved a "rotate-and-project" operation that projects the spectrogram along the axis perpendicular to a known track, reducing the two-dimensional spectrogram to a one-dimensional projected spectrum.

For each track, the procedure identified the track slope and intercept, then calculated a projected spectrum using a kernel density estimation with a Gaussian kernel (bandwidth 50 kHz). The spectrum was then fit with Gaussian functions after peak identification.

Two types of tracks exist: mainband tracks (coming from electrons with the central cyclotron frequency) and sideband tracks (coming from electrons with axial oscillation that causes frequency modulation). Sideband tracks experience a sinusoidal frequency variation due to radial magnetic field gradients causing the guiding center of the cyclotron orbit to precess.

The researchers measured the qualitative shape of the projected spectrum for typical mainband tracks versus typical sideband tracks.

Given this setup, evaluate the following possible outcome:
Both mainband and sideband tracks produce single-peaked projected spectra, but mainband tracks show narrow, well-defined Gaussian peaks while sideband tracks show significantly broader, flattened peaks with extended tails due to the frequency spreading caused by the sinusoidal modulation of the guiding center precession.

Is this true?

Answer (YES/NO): NO